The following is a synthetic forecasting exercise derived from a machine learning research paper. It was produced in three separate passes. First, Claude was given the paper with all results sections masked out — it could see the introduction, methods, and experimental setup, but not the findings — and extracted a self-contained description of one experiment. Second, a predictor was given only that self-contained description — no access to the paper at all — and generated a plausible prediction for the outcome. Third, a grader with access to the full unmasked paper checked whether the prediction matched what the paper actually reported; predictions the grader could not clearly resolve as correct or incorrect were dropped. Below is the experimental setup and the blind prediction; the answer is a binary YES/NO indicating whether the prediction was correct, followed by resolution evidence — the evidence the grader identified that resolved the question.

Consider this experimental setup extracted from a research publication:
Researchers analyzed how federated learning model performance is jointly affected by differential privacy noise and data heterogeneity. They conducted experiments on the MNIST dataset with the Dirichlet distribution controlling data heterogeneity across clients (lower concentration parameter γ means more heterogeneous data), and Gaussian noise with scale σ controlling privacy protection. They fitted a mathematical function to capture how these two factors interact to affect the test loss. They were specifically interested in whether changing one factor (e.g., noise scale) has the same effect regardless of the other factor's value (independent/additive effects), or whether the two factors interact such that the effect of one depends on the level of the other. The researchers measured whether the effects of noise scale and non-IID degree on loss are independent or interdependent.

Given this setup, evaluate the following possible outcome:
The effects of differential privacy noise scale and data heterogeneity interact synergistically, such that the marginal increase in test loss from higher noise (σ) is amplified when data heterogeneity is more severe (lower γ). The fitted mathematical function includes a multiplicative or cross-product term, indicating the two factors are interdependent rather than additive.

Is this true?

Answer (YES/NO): YES